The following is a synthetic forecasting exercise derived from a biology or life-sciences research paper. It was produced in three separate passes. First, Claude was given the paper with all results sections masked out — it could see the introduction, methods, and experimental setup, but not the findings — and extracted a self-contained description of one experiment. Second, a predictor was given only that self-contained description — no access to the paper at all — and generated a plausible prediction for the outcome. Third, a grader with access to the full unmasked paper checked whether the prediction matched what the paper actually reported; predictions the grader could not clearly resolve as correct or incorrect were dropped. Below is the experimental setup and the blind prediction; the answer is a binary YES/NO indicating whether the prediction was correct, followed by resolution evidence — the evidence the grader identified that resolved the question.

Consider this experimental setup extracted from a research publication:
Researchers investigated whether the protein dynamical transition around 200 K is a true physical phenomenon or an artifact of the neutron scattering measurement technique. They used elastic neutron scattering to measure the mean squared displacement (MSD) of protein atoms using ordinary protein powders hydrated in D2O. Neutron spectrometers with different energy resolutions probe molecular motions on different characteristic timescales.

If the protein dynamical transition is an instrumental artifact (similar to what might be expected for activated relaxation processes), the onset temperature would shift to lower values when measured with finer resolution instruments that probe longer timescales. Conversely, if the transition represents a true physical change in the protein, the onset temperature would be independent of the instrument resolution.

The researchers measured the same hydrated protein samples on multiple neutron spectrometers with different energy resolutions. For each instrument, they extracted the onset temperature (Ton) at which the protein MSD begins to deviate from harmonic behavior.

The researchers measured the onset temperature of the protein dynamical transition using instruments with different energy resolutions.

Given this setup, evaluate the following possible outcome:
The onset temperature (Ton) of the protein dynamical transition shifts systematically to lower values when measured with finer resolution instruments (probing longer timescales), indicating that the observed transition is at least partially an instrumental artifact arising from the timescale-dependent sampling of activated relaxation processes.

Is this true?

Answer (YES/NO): NO